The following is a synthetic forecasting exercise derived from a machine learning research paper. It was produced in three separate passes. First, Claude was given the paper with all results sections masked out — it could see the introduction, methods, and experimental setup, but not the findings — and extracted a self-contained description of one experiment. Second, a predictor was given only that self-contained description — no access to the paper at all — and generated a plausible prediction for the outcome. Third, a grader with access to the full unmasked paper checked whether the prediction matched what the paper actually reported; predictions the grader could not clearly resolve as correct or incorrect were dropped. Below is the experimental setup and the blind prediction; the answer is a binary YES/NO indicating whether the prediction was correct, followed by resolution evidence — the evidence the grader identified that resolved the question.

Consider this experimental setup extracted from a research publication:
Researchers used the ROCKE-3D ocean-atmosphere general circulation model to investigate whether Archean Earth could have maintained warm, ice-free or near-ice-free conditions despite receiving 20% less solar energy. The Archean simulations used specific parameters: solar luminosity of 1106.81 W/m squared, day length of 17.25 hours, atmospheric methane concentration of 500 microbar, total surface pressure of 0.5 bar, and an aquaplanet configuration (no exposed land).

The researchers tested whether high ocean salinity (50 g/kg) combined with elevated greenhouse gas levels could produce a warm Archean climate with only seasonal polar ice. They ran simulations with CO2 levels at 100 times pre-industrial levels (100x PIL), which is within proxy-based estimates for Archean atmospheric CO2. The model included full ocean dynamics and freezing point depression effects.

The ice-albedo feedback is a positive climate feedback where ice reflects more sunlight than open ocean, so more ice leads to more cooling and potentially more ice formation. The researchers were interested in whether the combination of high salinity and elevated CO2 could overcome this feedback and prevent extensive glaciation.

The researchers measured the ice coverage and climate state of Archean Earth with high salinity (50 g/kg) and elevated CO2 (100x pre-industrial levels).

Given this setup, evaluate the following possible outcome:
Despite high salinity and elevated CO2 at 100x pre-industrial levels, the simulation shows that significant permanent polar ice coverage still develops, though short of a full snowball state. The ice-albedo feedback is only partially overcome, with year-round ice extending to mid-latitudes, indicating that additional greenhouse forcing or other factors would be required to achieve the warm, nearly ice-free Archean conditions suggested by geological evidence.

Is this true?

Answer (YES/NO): NO